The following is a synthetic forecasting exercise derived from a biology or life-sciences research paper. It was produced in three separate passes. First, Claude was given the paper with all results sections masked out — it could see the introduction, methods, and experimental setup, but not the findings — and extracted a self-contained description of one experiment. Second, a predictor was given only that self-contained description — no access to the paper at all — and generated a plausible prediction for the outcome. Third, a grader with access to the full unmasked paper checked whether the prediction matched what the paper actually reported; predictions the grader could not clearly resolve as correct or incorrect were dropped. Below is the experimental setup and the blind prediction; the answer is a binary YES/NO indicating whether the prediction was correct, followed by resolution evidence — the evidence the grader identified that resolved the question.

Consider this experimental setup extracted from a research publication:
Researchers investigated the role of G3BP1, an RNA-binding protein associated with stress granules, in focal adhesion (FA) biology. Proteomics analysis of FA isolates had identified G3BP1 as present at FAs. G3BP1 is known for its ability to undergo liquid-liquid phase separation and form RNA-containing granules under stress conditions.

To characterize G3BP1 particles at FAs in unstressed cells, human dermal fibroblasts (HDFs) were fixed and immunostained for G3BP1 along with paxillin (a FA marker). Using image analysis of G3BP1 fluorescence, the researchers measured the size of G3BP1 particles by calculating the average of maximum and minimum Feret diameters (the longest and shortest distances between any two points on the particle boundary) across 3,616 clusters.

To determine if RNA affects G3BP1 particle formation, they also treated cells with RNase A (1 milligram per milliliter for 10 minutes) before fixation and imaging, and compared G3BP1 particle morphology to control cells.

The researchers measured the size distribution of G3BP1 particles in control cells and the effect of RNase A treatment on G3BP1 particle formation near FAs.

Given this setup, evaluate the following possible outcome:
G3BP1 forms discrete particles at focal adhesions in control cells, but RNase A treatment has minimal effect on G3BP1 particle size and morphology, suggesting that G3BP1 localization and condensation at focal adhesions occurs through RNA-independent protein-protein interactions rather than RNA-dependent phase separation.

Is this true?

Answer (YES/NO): NO